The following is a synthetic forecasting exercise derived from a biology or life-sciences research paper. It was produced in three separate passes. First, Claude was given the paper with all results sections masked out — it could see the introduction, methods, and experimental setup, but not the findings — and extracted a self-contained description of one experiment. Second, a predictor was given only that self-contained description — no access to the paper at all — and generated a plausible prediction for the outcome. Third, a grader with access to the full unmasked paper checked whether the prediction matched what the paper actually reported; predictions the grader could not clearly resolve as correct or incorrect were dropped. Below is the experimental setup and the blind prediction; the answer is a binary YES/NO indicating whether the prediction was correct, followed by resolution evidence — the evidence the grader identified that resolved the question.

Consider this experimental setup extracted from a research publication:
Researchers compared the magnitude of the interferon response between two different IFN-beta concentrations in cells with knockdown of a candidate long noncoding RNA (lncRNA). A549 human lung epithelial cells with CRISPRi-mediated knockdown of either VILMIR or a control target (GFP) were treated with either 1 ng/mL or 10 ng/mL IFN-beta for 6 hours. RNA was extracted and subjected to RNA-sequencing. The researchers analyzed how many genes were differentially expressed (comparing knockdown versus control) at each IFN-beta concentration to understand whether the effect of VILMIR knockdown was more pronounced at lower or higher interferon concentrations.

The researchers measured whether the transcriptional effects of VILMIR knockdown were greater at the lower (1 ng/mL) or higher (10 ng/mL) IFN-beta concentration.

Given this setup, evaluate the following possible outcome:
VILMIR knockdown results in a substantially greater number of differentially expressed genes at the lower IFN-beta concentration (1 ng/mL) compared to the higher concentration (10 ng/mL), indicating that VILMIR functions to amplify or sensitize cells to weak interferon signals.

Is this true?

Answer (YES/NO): NO